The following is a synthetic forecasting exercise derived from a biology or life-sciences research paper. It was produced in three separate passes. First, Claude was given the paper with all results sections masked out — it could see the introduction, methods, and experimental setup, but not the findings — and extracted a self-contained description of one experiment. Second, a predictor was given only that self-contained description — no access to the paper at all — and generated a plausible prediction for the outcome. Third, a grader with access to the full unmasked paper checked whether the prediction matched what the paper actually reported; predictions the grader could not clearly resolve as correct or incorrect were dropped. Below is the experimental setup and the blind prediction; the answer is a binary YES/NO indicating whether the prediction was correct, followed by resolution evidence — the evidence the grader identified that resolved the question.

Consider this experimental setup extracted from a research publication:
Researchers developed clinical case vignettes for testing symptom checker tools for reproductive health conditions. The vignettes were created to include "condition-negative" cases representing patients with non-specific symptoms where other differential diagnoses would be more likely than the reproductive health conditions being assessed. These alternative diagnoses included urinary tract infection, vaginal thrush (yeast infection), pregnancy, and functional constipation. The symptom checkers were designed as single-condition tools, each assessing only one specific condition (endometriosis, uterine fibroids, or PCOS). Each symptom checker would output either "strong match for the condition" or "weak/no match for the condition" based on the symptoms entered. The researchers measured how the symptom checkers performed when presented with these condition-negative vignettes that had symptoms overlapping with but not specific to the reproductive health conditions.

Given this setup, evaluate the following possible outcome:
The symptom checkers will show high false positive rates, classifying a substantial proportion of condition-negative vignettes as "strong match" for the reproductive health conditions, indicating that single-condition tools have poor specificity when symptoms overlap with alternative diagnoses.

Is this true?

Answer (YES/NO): NO